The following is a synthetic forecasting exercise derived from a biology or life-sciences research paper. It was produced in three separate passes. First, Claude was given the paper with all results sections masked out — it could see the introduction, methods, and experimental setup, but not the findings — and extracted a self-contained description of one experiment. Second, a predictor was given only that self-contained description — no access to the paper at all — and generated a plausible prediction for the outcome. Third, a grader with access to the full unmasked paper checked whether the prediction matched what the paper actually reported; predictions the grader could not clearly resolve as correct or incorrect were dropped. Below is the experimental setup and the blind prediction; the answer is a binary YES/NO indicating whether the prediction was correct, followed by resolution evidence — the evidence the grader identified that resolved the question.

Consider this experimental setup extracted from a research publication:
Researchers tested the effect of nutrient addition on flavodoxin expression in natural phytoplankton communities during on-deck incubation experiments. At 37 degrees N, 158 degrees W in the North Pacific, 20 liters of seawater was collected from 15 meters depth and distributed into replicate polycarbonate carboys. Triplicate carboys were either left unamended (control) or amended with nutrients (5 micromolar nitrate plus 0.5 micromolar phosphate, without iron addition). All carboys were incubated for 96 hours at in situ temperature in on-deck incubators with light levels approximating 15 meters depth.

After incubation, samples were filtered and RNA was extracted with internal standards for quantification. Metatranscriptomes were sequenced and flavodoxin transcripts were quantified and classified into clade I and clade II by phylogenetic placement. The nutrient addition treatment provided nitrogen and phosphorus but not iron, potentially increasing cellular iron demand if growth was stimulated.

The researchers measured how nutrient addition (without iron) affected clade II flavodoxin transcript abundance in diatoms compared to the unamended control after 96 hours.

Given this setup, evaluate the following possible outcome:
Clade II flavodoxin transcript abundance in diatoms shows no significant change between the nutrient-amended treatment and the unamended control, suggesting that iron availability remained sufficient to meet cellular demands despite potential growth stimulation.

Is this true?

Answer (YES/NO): NO